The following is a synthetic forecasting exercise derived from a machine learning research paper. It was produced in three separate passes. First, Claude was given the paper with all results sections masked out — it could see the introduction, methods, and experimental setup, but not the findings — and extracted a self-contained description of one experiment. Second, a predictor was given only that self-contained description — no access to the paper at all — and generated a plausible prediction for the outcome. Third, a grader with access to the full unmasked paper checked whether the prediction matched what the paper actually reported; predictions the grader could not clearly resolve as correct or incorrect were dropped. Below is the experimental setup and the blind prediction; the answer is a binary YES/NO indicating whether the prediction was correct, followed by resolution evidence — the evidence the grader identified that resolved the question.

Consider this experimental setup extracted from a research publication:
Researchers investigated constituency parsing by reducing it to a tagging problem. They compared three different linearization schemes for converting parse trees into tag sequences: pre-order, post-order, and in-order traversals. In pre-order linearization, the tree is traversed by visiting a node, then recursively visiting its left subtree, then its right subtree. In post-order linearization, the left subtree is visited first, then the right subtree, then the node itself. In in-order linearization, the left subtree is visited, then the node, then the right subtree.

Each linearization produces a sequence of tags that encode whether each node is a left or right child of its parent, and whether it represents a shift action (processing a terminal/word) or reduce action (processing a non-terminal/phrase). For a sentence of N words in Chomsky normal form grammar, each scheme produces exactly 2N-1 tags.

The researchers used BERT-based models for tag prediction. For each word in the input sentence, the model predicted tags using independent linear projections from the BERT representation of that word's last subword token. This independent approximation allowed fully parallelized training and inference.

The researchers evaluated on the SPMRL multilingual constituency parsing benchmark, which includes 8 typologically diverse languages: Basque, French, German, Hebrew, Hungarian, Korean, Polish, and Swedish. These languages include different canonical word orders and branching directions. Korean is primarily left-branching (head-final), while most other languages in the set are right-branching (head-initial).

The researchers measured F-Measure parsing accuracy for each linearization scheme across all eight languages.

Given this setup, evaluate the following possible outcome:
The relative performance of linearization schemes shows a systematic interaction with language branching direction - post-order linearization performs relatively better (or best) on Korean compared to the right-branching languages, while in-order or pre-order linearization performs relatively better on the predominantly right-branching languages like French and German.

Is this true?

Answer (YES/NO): YES